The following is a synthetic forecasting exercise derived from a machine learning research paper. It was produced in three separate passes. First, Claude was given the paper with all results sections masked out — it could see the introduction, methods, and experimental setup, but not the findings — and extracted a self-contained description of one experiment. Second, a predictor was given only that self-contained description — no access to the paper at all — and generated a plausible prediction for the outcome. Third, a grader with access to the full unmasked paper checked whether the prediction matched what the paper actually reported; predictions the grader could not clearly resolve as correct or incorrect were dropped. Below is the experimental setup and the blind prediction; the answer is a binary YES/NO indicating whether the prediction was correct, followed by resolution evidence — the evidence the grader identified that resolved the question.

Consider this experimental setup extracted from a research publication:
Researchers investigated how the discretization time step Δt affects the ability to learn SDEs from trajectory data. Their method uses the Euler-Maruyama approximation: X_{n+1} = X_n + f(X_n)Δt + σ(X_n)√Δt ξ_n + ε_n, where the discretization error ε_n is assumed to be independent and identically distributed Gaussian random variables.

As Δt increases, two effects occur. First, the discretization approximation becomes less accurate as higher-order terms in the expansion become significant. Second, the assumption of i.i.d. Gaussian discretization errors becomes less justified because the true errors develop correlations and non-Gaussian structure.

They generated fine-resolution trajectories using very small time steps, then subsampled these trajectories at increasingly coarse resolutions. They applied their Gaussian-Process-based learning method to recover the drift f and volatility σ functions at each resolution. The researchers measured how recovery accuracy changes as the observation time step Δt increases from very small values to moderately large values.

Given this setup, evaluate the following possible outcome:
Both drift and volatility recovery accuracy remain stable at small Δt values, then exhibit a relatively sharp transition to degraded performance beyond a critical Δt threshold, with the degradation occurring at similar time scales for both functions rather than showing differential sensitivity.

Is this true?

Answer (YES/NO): NO